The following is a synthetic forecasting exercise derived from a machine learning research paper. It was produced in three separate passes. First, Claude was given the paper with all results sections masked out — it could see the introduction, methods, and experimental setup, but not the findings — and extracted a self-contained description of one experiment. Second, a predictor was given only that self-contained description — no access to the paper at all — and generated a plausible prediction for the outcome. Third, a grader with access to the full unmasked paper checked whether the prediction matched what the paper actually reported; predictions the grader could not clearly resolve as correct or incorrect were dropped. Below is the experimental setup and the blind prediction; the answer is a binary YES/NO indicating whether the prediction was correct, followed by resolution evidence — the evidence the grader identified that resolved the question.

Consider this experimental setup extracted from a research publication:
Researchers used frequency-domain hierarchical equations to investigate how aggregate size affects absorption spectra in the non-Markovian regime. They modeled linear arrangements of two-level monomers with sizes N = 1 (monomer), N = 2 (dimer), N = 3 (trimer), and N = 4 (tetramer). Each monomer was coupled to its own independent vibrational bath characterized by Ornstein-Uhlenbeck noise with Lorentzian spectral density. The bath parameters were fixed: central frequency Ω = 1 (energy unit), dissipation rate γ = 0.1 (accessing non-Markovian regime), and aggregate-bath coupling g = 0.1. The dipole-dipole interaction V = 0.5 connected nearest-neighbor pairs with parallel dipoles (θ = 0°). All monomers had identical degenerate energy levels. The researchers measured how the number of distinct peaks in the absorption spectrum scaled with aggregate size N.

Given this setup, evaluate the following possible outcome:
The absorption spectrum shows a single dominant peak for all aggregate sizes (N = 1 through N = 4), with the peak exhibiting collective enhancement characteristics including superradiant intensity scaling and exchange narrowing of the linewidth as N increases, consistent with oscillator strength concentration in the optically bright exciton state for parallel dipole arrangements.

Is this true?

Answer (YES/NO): NO